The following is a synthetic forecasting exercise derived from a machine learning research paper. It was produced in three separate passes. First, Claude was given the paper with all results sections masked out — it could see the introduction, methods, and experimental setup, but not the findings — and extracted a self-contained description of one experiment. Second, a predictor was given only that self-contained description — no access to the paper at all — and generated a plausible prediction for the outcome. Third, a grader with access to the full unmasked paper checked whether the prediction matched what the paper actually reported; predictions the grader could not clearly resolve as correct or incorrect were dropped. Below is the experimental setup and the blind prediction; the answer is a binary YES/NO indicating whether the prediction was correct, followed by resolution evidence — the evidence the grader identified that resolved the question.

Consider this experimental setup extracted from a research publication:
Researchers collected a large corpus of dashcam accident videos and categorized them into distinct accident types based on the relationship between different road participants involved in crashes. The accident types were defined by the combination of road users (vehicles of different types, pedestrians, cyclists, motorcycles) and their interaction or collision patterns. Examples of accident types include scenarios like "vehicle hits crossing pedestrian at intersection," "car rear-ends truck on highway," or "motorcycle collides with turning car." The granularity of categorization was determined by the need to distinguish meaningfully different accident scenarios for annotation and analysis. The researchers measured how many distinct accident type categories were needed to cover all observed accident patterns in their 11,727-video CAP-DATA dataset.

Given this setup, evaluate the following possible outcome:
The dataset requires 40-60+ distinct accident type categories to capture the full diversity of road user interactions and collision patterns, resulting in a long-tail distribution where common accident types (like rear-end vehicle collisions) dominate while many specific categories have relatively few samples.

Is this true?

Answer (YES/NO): YES